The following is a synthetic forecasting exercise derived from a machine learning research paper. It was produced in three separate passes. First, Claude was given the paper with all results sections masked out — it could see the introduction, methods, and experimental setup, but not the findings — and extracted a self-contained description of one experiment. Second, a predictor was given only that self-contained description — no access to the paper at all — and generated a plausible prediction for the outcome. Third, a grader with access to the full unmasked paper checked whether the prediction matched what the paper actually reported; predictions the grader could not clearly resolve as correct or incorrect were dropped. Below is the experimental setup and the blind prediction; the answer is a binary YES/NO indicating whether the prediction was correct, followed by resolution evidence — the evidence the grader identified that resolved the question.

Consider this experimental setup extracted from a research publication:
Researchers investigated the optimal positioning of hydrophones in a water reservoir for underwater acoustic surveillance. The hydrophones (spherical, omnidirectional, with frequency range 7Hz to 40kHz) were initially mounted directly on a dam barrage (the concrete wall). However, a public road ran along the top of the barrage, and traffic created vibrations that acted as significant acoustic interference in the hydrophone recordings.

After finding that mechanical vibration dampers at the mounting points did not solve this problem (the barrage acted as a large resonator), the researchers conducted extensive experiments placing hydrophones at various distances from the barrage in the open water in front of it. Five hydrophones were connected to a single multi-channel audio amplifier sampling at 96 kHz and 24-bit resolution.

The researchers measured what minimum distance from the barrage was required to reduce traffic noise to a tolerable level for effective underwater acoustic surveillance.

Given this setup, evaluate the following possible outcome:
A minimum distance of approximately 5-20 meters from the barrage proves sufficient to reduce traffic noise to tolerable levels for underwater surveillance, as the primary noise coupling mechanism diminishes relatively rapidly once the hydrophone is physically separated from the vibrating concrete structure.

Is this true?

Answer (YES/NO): YES